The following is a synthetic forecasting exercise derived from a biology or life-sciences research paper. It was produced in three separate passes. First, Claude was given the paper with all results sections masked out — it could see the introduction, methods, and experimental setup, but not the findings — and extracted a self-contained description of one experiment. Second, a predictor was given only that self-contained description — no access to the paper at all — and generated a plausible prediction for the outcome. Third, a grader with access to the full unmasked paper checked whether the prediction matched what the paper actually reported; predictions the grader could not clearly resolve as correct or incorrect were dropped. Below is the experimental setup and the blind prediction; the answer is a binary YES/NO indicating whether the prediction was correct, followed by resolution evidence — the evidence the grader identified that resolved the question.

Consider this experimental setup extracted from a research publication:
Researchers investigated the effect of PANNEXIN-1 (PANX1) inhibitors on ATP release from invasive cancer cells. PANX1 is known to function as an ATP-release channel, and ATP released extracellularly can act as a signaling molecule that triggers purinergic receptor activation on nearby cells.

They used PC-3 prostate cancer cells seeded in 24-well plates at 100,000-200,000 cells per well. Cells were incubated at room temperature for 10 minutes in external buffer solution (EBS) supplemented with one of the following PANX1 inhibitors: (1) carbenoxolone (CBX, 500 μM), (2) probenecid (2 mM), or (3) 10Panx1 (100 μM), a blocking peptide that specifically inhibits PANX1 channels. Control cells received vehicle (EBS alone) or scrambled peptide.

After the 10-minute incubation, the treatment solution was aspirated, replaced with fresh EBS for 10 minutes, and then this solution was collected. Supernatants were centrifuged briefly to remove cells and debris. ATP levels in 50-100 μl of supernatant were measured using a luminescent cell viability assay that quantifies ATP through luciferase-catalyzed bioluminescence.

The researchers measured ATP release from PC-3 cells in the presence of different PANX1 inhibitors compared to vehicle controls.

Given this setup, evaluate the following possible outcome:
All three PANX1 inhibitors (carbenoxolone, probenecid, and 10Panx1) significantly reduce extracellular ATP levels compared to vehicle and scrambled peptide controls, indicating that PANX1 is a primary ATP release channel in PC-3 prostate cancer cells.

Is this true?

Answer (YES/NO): NO